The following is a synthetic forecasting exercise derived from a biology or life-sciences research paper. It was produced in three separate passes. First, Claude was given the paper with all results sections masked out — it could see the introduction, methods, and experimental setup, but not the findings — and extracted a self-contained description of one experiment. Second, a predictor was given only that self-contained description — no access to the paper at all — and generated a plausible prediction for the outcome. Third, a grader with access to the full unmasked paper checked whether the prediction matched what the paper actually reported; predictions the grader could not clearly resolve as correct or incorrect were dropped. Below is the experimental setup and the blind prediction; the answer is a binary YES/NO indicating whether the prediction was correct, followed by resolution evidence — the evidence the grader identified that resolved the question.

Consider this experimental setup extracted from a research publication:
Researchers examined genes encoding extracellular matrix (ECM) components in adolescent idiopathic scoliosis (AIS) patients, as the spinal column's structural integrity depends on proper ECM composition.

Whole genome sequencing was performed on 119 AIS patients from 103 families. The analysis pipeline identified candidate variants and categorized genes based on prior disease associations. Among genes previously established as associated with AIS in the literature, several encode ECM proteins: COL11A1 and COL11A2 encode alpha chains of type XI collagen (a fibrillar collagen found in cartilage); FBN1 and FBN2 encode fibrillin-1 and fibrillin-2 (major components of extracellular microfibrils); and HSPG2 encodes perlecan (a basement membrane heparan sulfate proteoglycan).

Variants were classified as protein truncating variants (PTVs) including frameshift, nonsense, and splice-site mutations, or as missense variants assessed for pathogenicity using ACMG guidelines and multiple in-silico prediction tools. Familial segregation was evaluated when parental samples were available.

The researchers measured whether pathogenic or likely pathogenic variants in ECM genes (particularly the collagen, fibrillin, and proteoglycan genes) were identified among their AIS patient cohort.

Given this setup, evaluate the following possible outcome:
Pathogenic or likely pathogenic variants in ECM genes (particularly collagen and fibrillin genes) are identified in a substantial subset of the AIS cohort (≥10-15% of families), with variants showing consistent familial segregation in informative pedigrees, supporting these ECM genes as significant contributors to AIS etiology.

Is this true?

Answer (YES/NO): NO